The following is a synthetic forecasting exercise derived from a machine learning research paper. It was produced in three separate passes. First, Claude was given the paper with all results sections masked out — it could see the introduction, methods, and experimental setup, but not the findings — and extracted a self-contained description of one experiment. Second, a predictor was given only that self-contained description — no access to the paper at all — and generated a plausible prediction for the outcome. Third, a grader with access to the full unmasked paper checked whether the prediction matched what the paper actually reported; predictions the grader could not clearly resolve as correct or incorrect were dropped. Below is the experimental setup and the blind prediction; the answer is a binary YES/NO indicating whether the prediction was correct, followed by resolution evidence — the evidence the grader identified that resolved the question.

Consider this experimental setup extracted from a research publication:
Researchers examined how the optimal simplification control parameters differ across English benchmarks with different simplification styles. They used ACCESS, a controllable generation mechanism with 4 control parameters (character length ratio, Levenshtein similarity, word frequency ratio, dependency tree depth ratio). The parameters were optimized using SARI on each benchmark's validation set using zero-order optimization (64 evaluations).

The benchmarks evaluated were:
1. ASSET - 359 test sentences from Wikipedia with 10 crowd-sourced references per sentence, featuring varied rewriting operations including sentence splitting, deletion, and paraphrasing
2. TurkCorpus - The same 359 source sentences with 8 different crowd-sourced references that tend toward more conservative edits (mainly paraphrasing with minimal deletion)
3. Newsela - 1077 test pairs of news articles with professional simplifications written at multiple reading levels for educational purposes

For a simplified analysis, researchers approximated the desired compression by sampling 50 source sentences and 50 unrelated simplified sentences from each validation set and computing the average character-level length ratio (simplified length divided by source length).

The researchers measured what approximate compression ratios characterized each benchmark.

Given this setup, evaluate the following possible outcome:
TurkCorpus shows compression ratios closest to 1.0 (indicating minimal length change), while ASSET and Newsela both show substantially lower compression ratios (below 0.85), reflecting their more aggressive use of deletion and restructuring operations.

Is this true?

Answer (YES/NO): YES